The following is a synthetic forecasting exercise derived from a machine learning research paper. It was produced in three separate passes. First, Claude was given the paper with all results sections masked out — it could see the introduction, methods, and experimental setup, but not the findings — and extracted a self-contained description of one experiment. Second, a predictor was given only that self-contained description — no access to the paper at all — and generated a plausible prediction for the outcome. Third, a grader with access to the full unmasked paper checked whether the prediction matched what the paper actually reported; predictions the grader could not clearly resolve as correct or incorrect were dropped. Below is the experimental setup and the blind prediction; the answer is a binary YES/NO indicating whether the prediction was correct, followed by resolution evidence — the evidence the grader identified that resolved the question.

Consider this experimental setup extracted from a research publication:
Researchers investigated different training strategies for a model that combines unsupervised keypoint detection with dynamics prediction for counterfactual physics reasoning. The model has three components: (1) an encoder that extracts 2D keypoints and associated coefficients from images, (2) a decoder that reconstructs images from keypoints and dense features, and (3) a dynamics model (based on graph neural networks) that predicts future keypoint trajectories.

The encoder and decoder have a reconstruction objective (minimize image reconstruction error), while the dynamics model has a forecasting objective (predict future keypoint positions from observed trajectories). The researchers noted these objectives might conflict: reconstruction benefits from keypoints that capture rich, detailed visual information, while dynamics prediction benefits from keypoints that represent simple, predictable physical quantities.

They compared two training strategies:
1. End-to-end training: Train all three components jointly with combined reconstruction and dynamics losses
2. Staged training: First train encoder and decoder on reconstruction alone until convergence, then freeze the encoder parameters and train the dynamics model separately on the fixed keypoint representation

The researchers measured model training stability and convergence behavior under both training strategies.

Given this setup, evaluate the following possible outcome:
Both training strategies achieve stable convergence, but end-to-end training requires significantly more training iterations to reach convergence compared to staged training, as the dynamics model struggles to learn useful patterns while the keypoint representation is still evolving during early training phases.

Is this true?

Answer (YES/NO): NO